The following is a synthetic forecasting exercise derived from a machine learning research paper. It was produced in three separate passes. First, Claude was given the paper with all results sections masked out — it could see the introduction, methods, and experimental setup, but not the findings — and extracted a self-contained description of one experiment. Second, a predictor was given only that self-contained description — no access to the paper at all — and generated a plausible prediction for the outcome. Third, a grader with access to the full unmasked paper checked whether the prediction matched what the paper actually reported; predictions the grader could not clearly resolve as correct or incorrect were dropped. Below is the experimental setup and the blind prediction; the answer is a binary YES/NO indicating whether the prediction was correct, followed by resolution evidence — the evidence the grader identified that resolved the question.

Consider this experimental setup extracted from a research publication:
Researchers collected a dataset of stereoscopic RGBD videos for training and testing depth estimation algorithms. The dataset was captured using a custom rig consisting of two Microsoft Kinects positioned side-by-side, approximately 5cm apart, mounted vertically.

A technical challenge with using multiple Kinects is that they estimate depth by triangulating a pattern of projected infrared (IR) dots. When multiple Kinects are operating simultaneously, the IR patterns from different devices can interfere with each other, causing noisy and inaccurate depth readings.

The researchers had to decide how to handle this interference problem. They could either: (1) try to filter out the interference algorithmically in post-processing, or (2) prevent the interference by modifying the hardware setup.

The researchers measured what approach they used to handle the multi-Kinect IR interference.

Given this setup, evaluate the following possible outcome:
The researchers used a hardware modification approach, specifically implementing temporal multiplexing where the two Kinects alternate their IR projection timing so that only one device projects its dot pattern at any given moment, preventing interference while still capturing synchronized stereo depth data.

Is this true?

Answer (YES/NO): NO